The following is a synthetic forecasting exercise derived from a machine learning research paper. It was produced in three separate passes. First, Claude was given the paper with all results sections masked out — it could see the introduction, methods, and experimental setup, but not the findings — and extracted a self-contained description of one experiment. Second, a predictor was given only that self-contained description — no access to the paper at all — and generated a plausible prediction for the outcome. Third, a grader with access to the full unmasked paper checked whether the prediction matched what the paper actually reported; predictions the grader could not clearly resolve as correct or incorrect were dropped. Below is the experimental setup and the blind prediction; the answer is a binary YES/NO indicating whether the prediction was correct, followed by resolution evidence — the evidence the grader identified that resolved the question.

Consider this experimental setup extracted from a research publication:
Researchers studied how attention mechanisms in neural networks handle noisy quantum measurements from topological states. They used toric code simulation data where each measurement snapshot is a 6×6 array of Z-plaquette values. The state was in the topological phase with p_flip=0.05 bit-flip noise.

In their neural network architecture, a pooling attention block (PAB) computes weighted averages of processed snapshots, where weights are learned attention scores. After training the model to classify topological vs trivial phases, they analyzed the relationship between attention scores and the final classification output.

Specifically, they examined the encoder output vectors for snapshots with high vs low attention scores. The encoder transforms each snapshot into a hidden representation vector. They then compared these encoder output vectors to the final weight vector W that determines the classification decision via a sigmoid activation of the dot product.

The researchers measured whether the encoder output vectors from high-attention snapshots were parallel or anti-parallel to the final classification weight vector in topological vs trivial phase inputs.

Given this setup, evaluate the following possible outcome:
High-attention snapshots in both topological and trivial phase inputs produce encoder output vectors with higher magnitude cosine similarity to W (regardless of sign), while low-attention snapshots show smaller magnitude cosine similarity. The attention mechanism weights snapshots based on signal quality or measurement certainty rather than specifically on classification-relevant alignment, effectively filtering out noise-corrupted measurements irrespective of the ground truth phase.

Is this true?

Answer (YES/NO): NO